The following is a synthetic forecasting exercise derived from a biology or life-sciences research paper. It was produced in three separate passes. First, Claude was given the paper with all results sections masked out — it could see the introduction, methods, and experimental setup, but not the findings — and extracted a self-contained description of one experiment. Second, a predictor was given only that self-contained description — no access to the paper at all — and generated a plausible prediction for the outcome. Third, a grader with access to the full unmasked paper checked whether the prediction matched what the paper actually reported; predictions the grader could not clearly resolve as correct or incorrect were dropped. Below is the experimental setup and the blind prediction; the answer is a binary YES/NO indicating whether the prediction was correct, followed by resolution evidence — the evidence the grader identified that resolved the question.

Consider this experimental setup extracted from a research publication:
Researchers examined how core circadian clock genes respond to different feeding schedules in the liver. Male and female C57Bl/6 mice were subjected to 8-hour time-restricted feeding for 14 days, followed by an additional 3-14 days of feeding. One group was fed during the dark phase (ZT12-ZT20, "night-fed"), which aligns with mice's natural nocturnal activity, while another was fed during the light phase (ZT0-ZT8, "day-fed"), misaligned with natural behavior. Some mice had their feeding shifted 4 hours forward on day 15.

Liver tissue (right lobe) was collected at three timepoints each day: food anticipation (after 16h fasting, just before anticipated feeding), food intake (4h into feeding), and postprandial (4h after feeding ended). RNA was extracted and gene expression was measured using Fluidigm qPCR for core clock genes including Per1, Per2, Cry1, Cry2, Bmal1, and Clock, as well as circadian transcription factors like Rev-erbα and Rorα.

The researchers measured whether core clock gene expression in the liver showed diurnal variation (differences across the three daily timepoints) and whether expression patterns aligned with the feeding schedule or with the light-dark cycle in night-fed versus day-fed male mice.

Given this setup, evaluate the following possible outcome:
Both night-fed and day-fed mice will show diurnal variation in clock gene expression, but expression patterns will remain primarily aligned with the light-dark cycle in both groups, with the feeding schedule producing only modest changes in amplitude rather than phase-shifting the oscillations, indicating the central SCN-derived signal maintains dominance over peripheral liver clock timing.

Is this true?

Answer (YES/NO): NO